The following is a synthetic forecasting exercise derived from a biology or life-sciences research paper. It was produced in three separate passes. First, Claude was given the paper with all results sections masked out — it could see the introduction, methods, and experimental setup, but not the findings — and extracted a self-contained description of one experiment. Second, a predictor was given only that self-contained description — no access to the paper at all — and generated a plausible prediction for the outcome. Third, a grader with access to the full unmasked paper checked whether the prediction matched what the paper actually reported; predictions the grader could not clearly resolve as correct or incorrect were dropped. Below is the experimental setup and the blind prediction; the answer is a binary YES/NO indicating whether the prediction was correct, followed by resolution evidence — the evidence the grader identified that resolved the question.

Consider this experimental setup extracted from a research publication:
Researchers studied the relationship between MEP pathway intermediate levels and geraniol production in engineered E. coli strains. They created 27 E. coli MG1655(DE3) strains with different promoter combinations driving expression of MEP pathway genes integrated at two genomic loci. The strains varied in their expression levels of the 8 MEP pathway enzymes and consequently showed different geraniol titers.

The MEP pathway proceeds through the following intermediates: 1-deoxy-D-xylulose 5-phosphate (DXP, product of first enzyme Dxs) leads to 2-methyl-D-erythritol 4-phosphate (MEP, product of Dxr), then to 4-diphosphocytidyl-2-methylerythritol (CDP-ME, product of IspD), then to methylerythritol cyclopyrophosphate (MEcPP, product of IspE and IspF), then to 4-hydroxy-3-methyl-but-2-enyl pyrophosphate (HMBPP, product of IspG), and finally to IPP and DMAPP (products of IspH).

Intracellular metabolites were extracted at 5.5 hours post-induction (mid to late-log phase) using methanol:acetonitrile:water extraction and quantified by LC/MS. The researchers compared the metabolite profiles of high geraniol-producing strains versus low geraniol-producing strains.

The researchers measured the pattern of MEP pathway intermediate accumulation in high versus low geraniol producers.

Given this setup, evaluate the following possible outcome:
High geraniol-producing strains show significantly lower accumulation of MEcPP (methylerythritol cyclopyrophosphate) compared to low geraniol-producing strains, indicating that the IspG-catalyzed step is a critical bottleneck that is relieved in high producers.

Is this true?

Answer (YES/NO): NO